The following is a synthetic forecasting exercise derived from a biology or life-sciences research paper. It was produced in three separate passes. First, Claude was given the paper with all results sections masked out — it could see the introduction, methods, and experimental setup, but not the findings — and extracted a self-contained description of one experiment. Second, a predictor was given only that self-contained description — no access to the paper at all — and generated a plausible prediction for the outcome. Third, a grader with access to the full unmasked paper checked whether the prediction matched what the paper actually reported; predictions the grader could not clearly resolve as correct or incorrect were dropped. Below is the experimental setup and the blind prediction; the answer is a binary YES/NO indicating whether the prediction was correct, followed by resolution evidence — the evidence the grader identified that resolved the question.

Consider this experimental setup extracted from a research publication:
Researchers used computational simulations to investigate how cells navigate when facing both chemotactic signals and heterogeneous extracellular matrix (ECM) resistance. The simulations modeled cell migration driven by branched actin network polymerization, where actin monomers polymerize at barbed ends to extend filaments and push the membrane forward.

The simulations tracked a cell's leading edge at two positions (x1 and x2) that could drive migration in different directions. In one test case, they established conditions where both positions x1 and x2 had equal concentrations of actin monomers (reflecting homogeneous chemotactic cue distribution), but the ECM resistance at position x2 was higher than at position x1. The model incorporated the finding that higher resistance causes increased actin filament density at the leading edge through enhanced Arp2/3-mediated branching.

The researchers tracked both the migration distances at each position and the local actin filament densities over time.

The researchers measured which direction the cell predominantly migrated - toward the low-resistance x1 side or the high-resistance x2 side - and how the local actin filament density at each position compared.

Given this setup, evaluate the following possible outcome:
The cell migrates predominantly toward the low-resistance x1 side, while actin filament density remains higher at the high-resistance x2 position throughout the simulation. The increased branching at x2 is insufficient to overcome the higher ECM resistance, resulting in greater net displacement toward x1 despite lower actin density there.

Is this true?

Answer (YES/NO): YES